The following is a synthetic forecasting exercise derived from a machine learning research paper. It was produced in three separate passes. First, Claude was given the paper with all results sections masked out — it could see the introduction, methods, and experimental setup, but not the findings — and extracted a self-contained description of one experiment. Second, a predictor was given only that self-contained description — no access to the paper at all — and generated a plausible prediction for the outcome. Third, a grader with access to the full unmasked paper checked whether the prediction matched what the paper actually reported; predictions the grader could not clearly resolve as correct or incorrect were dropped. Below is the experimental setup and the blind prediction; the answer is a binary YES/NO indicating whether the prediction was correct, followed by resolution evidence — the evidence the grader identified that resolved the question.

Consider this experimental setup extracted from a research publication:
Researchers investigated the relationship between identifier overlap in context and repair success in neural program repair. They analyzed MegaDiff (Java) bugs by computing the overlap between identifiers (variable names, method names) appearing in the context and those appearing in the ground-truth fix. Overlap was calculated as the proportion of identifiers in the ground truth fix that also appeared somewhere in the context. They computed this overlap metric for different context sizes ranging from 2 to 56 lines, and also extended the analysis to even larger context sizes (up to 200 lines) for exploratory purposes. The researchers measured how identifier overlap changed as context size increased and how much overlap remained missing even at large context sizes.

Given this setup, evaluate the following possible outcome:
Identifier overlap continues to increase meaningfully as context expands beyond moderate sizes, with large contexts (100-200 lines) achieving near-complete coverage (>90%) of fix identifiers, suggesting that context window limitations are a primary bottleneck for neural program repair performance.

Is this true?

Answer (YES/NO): NO